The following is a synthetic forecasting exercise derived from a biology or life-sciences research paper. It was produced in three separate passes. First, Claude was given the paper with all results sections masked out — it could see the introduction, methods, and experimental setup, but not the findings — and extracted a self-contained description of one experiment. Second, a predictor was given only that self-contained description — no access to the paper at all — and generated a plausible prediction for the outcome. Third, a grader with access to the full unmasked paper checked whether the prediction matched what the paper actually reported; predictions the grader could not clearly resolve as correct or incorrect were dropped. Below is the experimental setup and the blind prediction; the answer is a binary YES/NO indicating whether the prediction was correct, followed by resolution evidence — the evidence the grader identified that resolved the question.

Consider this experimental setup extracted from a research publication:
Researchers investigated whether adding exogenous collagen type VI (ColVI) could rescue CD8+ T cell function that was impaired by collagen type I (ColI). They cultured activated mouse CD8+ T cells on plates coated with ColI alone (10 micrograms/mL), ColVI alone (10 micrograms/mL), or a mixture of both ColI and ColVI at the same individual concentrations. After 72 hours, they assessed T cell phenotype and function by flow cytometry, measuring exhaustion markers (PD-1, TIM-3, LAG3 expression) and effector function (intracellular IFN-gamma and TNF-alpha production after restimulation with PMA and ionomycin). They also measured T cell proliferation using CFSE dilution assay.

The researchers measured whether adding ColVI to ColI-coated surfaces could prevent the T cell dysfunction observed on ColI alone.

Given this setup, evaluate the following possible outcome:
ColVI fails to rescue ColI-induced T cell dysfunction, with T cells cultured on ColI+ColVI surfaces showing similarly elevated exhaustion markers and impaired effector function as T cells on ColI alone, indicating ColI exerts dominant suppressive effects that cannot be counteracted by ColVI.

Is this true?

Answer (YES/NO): NO